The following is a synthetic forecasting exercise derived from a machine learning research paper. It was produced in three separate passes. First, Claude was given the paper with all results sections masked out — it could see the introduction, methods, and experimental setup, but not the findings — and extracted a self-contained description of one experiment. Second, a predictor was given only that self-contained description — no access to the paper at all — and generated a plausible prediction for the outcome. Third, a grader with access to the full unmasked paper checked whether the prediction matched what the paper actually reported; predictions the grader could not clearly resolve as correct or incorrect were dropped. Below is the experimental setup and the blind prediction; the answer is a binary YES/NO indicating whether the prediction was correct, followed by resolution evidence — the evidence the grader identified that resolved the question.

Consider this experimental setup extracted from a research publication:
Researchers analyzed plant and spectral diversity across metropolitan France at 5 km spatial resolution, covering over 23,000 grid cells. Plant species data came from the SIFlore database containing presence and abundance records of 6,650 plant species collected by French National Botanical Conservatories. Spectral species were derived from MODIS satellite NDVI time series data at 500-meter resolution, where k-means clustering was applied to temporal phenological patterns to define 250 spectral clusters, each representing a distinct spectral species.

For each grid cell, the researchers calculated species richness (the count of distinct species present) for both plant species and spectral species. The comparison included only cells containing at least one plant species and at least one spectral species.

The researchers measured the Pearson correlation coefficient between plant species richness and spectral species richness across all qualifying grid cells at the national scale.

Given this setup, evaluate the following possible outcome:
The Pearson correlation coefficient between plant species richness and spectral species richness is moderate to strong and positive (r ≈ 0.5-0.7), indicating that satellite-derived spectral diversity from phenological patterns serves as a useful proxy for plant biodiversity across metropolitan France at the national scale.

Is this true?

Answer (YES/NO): NO